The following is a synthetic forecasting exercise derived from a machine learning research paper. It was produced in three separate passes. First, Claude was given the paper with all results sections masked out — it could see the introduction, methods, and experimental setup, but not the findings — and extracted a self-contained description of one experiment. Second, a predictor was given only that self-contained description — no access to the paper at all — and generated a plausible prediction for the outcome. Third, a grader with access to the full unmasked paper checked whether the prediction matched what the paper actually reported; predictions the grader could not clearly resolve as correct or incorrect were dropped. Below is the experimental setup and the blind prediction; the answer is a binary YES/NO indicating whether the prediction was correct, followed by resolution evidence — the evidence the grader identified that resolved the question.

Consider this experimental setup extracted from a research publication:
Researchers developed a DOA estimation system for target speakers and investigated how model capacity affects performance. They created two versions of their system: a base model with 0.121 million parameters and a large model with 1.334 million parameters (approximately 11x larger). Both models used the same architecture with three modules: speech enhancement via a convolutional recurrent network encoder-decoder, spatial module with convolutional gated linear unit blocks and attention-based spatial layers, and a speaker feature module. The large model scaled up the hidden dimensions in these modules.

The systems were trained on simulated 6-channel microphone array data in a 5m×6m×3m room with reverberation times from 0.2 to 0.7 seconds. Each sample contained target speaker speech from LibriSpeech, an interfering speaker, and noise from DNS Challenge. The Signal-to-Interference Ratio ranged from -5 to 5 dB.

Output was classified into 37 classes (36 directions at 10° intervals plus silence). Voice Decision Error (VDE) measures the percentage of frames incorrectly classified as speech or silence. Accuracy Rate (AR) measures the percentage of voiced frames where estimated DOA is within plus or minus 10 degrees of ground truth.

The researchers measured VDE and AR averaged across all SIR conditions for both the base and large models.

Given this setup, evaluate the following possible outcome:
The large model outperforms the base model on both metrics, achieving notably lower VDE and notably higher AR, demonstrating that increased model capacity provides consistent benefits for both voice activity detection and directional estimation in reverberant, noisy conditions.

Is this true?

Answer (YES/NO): YES